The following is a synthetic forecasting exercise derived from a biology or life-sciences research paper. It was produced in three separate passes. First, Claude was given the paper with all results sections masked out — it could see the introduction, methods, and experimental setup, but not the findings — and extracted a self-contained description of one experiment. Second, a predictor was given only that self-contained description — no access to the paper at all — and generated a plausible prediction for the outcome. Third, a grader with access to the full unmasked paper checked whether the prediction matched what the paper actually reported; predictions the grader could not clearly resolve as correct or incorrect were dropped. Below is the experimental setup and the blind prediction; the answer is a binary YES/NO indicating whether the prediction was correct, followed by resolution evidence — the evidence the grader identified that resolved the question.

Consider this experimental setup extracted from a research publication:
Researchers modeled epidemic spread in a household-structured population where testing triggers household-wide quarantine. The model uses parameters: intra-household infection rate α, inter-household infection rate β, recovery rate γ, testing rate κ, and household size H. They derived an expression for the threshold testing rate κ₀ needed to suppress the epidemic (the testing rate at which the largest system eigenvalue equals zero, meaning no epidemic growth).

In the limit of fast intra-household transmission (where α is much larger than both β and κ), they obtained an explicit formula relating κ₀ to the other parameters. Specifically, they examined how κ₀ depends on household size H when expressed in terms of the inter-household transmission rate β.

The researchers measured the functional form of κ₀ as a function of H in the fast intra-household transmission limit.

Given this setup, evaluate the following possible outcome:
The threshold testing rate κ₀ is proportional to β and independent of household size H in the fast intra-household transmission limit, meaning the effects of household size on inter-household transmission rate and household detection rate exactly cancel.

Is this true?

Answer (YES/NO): YES